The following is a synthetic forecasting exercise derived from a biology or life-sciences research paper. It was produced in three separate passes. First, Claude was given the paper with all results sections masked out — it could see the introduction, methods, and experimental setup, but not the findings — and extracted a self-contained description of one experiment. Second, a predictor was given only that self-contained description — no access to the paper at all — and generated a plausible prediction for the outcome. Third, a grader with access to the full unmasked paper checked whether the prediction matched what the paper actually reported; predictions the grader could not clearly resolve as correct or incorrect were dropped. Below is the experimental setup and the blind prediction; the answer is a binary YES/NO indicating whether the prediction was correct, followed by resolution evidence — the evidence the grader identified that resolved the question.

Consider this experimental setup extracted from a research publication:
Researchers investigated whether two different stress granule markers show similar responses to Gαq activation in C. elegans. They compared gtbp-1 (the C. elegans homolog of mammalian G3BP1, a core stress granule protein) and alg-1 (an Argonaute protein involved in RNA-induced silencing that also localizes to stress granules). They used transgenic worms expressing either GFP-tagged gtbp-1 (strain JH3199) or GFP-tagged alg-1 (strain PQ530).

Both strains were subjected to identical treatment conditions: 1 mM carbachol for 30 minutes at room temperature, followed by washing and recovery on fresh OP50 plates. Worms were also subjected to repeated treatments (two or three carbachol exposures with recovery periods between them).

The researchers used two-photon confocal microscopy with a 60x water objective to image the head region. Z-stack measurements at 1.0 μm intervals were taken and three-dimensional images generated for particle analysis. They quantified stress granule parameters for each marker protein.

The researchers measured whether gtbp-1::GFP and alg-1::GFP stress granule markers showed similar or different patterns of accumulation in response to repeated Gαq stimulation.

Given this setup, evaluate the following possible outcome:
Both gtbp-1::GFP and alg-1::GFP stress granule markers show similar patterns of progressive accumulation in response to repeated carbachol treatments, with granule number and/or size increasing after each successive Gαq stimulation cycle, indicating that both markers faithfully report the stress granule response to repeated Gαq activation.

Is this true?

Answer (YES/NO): NO